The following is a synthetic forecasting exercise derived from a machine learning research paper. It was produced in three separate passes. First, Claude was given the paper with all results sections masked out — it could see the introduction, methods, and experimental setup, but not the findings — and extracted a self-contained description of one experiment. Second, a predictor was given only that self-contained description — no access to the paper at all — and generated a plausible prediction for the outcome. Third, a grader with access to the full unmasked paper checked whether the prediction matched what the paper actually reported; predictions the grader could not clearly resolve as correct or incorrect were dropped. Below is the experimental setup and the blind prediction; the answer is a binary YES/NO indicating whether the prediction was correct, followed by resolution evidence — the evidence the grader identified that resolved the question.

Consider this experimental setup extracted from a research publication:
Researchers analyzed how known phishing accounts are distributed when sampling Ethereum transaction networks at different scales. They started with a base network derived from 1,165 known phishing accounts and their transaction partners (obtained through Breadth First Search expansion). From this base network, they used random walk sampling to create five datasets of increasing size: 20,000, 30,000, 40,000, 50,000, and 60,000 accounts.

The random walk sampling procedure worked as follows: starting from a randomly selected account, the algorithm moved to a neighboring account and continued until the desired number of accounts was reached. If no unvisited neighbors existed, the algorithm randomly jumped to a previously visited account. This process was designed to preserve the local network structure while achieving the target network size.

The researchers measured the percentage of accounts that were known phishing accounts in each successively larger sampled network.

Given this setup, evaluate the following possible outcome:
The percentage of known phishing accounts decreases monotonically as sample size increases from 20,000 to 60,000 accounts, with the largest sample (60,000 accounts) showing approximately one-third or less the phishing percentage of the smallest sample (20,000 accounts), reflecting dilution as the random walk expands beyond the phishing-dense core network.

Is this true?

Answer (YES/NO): NO